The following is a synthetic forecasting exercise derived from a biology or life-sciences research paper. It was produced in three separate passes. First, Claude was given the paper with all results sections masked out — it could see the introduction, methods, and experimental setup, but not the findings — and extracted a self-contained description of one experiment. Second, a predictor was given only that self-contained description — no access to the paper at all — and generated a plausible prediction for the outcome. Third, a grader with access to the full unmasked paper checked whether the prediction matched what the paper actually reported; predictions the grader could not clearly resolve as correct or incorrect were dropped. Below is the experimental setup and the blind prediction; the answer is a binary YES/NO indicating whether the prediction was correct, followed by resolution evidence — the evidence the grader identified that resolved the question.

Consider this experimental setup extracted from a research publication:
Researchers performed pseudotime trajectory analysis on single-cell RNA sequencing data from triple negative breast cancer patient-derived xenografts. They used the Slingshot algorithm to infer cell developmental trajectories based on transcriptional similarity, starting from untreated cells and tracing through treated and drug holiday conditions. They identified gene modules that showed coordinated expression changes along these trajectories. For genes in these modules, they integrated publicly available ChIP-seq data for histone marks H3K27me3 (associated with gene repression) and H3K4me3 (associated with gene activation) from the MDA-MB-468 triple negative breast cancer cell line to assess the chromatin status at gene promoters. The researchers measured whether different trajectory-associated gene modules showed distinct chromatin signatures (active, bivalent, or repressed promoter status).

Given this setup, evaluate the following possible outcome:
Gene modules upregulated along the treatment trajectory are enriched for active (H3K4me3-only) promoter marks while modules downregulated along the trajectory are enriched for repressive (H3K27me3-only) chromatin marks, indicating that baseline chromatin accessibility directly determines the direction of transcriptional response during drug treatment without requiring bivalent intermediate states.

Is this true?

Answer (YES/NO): NO